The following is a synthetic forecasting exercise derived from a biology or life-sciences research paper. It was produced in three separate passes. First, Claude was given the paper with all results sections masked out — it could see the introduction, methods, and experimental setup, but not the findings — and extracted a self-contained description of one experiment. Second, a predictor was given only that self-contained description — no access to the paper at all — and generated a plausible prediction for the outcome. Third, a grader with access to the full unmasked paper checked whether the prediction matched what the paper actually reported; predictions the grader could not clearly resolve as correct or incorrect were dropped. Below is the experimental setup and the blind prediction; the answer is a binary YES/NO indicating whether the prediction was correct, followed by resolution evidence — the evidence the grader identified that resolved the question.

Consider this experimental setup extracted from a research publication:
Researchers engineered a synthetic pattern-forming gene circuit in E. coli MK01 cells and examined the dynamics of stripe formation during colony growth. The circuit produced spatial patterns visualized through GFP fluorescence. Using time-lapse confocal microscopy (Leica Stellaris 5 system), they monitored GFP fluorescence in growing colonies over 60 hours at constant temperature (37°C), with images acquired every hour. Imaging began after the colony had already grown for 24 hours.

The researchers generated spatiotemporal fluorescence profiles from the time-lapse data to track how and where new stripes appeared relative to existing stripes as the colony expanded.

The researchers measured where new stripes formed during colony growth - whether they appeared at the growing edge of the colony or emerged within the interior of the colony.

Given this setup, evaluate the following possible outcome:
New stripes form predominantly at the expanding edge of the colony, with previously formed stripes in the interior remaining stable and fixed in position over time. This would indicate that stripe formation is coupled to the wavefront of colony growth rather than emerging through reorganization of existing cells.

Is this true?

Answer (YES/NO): YES